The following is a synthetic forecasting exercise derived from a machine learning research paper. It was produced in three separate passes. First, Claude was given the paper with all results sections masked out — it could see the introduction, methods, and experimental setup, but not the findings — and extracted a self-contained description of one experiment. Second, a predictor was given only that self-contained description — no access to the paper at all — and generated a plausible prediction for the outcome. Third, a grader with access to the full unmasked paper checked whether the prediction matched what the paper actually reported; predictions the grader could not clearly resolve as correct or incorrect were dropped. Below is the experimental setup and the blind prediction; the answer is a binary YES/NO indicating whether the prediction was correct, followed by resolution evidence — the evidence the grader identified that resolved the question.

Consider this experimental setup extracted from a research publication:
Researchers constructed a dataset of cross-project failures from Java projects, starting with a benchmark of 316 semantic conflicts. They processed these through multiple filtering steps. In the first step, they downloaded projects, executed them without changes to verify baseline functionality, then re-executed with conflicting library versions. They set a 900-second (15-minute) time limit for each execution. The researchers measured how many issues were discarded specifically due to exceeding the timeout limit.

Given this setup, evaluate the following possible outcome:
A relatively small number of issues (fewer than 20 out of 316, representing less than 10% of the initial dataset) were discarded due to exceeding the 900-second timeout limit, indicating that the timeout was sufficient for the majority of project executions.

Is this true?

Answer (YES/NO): YES